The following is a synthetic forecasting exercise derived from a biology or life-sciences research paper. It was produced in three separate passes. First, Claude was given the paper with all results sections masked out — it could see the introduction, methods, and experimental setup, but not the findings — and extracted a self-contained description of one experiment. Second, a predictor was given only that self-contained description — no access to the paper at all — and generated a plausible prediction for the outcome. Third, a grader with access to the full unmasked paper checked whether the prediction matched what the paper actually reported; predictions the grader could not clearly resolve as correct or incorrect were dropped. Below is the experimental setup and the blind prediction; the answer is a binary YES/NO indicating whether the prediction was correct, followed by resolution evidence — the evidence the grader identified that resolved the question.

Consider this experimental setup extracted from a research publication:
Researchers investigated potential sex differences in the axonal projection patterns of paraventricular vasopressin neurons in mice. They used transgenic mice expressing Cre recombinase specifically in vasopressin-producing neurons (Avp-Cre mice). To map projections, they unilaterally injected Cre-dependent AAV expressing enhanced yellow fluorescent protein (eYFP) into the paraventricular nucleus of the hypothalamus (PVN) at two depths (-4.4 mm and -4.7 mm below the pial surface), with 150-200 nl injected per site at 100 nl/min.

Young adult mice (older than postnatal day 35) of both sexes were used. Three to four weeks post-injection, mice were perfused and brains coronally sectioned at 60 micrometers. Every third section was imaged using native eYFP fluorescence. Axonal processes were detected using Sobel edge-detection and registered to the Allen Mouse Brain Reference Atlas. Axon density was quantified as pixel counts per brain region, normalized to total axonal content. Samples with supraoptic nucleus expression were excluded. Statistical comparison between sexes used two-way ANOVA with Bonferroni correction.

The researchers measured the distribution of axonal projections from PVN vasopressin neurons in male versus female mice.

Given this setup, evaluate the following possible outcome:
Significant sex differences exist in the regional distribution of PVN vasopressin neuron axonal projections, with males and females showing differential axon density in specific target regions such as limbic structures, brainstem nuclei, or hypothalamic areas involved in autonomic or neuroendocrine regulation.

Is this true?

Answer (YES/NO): YES